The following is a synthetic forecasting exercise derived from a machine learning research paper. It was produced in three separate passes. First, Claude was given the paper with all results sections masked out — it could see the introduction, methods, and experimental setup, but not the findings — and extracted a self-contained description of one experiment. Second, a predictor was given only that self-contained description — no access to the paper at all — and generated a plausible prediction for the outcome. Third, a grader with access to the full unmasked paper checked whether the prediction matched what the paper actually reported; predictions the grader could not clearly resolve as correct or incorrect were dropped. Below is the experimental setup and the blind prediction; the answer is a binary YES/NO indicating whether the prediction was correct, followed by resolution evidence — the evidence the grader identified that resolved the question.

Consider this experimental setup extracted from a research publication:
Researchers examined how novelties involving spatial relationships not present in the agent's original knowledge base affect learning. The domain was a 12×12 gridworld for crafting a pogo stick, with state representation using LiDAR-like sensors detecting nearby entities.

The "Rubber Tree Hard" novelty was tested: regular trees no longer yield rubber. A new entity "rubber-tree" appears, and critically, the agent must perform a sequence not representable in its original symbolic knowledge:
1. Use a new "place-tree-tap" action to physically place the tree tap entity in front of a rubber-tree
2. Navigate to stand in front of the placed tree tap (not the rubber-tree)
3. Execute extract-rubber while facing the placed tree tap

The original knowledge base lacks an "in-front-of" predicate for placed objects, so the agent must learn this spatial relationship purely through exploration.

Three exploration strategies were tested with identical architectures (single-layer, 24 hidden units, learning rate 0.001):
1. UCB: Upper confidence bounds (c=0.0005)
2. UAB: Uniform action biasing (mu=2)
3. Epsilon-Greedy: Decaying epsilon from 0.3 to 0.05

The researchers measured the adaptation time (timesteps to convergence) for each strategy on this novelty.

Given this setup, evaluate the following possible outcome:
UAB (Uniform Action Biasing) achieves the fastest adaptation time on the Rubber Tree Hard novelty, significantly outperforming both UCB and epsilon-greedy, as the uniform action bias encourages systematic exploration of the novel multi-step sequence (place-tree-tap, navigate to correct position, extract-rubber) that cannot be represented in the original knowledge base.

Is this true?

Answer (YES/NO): NO